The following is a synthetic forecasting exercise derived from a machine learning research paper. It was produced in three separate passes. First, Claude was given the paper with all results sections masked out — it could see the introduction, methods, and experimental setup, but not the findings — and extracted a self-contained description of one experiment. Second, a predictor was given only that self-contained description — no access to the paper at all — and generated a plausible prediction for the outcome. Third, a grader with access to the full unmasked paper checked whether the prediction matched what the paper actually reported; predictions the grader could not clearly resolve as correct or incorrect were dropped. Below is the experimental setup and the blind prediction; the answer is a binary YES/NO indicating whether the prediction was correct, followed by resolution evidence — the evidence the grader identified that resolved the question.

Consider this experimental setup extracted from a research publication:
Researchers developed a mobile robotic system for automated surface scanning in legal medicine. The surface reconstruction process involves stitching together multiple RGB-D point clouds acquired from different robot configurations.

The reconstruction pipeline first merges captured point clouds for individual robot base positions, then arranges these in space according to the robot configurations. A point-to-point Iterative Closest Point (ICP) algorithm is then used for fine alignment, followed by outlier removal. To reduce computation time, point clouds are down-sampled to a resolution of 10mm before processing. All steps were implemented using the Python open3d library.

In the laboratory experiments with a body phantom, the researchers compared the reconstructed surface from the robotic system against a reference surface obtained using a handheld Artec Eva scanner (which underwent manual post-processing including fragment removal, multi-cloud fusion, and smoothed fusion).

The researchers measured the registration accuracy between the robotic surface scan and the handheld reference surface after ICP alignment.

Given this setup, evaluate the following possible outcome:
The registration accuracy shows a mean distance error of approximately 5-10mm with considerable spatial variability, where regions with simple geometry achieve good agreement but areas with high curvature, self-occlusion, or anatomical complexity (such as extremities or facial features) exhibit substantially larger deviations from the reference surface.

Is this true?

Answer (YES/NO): NO